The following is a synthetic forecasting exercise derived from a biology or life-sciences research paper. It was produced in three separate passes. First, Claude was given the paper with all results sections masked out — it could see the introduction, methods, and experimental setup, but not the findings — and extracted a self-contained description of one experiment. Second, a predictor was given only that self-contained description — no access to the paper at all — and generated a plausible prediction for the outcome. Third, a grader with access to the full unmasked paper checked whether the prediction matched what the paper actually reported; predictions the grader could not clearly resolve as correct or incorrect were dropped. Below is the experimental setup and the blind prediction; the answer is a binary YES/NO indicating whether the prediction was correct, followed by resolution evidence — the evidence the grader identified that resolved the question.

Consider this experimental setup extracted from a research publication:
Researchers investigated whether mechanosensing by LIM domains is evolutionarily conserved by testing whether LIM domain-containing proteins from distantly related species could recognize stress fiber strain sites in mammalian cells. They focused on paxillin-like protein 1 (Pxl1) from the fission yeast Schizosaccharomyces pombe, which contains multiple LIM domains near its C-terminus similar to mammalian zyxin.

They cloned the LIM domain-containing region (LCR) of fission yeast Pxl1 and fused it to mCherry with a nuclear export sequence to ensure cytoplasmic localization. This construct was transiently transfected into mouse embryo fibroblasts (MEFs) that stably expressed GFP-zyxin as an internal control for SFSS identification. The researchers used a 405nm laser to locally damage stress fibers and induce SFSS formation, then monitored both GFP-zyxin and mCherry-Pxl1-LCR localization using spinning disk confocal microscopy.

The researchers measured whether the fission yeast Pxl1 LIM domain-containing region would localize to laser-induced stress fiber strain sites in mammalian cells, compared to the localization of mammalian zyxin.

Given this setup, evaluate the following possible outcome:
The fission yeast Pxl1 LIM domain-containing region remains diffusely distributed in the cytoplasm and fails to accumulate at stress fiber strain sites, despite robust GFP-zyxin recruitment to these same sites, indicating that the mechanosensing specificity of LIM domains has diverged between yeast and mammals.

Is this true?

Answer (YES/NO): NO